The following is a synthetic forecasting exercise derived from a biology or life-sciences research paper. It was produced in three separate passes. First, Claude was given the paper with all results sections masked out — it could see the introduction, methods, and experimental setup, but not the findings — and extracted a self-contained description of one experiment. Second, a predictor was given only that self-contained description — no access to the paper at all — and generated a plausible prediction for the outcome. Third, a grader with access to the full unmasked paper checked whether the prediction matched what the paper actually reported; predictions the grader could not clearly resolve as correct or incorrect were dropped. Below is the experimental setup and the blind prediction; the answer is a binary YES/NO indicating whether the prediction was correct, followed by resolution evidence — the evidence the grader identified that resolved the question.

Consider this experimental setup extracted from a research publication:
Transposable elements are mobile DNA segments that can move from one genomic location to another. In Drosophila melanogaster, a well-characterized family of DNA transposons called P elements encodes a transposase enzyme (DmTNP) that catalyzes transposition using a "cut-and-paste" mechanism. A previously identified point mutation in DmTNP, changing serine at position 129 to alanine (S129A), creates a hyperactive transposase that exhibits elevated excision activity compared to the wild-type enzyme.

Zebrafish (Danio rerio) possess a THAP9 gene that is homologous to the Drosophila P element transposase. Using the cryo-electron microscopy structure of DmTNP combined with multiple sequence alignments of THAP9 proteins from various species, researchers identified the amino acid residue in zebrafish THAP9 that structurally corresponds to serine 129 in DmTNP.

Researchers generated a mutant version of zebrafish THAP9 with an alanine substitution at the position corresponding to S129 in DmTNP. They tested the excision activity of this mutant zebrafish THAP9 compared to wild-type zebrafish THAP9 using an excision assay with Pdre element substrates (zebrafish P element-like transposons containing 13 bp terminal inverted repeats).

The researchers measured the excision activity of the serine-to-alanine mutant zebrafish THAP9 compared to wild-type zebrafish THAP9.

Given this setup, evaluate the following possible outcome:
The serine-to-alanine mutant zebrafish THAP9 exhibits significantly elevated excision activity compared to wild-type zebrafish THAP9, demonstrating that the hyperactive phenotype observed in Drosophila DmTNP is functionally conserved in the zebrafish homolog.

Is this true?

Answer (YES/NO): YES